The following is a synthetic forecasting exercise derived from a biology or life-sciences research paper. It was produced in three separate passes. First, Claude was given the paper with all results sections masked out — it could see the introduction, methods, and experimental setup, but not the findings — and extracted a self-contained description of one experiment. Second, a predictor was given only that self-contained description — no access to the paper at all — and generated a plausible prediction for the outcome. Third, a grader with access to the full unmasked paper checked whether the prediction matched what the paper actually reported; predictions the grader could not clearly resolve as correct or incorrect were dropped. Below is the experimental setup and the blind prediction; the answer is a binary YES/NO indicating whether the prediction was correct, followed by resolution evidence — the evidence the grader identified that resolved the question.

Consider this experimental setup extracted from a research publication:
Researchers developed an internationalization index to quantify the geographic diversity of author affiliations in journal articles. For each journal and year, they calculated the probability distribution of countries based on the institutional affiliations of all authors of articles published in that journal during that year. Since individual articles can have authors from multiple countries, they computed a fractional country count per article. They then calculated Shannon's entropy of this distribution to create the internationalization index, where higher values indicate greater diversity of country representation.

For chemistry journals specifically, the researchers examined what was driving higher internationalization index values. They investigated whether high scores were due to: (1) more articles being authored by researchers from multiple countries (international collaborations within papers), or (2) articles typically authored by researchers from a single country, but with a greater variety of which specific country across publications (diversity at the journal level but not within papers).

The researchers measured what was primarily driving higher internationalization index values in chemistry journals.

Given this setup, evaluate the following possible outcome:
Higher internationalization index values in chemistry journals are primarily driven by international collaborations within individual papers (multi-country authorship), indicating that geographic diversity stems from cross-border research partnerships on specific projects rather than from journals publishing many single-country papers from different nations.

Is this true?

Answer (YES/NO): NO